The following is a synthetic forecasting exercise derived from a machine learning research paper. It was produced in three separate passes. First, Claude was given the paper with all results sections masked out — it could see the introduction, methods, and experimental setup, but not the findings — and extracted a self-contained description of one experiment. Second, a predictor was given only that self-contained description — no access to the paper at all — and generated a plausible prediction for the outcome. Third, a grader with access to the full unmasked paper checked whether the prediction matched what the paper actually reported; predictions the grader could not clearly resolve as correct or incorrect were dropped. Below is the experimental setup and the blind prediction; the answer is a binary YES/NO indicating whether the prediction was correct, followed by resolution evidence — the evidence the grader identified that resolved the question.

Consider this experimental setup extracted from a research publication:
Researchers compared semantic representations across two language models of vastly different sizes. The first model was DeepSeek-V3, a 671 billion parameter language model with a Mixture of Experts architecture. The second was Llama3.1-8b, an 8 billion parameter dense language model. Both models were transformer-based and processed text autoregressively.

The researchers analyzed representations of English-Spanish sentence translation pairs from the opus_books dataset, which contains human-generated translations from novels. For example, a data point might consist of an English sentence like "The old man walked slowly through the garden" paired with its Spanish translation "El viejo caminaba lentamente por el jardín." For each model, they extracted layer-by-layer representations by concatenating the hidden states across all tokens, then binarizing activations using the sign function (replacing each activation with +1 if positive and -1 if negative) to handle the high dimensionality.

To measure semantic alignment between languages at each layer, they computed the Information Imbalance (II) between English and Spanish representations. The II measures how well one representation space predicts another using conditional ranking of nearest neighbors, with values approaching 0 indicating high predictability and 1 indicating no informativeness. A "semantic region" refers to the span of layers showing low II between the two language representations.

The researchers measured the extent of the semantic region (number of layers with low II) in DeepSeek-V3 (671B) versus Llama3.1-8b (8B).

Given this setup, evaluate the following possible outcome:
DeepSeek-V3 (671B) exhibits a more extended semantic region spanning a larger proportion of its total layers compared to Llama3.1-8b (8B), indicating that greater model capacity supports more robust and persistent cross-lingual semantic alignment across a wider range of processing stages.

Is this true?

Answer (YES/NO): YES